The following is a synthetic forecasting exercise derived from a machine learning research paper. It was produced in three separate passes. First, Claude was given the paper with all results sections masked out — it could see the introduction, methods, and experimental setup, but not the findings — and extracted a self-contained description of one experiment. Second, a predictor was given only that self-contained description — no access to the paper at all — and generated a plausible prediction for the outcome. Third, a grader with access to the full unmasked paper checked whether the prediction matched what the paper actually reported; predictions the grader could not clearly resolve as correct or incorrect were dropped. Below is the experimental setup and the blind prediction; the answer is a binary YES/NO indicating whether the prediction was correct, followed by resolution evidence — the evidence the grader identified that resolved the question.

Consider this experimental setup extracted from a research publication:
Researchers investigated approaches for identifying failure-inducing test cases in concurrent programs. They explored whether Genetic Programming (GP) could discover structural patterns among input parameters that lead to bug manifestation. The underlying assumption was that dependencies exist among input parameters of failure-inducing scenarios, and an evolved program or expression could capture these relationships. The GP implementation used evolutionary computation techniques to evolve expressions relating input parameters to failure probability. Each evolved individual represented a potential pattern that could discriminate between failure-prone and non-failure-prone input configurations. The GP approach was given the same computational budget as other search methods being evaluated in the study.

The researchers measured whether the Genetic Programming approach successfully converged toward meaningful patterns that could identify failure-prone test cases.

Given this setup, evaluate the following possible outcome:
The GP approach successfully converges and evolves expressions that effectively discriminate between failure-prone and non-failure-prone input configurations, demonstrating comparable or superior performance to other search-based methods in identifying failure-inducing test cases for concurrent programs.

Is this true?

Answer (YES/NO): NO